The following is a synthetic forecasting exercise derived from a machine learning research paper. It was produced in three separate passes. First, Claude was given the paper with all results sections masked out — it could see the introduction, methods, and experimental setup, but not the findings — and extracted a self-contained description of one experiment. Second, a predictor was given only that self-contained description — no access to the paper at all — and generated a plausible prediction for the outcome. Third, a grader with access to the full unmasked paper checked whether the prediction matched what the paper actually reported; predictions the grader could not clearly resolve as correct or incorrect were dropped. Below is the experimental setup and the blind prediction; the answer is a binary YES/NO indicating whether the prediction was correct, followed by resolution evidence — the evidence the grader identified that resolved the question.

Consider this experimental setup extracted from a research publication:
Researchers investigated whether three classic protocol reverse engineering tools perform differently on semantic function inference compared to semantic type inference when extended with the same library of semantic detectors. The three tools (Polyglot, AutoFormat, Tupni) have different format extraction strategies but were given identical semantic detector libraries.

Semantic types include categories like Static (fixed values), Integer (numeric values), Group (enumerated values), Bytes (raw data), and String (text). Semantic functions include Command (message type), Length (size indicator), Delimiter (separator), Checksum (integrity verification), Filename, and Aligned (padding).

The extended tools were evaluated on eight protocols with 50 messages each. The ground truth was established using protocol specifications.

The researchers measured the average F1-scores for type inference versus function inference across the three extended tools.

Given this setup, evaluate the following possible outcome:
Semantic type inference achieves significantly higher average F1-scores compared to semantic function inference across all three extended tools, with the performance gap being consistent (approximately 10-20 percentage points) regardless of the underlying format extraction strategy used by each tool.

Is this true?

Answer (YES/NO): NO